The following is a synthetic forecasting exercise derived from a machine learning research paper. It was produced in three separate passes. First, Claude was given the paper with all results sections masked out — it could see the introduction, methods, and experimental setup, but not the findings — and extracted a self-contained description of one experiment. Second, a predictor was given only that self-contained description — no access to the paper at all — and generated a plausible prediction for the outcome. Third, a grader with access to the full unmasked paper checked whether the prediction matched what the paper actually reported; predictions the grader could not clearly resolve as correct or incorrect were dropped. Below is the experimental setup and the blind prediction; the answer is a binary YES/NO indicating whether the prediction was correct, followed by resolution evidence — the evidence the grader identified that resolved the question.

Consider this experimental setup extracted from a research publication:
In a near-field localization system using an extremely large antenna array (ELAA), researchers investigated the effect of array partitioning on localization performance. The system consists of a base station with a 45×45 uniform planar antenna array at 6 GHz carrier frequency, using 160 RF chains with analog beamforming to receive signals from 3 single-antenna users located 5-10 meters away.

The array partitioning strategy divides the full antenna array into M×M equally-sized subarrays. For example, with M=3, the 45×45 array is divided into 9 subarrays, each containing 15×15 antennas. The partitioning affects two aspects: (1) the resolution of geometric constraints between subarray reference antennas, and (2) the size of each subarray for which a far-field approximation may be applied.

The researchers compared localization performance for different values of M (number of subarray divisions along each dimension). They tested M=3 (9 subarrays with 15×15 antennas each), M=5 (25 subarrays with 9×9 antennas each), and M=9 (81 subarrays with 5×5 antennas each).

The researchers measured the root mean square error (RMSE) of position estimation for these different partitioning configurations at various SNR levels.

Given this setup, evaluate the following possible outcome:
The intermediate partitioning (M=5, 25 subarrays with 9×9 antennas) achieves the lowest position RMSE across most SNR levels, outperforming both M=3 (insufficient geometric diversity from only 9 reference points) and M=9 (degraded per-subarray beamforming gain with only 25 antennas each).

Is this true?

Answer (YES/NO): NO